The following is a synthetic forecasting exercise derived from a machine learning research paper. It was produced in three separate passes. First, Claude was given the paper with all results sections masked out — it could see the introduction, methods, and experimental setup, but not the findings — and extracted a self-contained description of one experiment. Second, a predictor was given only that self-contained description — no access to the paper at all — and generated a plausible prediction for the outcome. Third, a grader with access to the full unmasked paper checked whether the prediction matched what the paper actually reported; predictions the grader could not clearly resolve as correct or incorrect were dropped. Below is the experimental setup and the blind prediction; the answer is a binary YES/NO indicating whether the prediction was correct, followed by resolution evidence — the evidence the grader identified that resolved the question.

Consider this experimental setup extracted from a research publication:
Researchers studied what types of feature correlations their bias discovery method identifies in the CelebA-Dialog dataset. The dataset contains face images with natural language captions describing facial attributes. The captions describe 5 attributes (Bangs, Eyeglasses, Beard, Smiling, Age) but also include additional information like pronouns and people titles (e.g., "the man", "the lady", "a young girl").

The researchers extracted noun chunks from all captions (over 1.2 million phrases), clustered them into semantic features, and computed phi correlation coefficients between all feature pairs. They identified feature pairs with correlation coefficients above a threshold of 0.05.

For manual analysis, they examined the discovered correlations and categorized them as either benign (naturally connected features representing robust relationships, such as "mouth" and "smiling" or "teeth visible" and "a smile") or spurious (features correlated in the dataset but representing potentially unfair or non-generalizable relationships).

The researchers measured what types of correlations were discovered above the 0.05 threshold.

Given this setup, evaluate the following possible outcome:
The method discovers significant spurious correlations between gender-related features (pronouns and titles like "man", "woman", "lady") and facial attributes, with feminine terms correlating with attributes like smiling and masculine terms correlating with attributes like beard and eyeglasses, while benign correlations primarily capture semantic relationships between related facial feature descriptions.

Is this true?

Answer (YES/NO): YES